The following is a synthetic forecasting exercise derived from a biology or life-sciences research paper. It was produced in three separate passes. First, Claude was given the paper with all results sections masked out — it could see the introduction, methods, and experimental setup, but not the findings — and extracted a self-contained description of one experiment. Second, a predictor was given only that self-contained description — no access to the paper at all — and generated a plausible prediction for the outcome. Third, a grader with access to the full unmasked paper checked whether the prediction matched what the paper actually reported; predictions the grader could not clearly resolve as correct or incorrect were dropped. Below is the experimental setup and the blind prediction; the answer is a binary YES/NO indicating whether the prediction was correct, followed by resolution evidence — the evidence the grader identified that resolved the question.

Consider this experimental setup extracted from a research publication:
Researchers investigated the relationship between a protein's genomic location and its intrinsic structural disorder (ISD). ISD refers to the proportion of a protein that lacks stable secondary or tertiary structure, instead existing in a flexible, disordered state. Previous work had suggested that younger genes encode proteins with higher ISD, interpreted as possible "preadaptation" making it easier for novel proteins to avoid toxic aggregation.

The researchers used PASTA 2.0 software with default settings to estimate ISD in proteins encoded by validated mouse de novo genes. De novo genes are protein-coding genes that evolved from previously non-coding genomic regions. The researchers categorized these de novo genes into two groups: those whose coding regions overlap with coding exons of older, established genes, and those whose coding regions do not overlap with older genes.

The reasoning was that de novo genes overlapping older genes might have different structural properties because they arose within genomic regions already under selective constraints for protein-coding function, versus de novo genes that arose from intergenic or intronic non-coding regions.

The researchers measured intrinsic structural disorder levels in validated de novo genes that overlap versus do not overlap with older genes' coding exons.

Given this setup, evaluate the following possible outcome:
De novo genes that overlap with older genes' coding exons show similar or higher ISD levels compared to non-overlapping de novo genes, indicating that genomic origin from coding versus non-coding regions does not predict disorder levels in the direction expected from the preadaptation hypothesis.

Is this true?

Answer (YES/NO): YES